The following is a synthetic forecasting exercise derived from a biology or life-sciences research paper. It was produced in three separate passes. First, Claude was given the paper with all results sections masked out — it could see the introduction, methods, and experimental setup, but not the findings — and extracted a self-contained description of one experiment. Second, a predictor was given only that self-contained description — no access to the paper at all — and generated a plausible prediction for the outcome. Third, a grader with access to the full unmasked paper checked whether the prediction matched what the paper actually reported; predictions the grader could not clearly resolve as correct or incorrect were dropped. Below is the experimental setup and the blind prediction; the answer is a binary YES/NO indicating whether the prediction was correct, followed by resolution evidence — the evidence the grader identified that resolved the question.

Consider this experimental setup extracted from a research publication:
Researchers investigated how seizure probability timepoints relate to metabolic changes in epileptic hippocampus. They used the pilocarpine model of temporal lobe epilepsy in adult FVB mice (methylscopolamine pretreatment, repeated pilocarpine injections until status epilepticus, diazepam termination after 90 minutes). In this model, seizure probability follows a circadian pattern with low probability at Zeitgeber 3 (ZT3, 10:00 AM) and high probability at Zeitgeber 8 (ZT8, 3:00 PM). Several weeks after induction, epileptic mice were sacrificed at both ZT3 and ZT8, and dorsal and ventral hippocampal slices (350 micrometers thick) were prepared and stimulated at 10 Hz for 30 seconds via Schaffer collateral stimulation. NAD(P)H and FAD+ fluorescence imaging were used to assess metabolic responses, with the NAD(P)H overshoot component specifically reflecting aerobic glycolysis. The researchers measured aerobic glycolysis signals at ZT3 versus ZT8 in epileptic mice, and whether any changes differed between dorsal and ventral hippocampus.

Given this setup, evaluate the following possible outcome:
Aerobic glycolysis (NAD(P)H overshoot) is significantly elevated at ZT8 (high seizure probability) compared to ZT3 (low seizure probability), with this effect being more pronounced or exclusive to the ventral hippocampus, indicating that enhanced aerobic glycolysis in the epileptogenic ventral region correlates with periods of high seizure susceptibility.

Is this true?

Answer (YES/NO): YES